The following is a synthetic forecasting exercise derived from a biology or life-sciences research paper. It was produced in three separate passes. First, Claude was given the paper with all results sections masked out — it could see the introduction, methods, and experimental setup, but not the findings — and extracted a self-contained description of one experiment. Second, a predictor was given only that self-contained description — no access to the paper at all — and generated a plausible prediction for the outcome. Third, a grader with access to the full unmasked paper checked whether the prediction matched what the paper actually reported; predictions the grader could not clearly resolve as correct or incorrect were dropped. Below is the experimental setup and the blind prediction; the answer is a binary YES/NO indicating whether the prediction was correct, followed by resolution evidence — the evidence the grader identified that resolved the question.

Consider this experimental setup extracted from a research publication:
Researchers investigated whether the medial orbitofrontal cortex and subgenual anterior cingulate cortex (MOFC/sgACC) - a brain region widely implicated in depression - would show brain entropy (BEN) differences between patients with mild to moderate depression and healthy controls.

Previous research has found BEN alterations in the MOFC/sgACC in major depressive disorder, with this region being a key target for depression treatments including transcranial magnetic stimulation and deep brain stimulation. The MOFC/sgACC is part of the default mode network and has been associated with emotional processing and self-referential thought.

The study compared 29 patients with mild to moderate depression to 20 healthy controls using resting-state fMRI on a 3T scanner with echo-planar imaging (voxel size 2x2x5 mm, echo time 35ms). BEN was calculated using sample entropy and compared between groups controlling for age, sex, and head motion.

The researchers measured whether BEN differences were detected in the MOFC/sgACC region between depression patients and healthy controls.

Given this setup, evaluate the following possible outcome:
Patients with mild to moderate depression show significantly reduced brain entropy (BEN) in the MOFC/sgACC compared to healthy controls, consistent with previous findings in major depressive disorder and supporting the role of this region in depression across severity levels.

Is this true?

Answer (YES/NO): NO